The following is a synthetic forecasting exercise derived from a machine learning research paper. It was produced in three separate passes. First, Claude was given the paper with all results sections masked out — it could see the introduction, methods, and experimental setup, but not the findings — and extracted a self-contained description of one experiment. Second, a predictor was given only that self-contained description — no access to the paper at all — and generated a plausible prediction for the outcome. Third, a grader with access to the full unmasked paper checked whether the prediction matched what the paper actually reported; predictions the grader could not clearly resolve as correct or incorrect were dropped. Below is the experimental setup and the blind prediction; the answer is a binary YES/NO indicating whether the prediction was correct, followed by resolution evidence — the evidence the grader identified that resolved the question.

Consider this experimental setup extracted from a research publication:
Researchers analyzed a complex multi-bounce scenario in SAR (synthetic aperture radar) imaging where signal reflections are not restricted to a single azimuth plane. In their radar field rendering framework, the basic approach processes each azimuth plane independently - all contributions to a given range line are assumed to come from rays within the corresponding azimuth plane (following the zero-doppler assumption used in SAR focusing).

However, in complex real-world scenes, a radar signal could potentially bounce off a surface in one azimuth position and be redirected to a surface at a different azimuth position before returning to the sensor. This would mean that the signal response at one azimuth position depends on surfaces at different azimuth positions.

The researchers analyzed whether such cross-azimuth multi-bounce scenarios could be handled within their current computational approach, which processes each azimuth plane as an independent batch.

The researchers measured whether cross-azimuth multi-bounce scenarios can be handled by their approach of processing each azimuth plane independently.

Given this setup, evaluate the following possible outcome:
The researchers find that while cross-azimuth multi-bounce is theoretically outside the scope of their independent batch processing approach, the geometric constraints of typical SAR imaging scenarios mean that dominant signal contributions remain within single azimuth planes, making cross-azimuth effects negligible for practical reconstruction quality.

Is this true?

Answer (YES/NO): NO